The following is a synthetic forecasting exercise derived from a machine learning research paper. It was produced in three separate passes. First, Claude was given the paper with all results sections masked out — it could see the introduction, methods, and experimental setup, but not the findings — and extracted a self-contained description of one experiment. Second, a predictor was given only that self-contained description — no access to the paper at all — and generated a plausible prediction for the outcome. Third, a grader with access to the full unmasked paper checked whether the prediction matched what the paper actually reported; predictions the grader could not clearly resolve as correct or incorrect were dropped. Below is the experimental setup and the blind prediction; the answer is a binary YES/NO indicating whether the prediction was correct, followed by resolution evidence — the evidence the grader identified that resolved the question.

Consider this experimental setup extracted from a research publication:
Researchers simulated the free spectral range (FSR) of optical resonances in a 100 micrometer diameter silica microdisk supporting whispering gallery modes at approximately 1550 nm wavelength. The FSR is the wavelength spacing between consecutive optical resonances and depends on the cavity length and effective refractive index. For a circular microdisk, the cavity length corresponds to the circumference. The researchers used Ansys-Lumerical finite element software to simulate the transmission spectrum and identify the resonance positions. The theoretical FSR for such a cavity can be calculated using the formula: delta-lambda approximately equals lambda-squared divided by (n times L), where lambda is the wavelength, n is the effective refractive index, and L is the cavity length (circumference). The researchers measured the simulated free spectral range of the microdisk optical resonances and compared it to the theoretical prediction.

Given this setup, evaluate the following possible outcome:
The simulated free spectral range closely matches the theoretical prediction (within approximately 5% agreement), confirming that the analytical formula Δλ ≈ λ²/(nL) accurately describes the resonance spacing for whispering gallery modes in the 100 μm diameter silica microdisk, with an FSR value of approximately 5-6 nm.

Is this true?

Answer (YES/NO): NO